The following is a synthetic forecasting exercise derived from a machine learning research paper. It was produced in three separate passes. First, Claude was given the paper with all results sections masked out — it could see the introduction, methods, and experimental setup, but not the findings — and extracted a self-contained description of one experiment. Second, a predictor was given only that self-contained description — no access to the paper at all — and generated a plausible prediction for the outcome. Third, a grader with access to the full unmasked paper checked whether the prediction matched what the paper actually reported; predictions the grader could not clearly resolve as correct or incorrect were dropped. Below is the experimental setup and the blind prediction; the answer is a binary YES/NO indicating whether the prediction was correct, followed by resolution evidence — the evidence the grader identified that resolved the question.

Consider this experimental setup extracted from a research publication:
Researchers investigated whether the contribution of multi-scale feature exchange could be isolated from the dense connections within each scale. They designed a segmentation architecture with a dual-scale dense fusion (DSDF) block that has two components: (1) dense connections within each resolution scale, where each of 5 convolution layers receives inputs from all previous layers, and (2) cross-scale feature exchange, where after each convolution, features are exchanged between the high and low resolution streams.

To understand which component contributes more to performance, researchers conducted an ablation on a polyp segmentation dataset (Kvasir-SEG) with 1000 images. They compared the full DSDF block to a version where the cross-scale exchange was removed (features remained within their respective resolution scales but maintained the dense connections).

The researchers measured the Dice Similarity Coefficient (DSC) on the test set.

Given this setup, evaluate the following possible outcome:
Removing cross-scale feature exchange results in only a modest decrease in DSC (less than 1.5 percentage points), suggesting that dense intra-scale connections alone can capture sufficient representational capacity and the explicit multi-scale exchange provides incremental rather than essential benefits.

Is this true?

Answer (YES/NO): NO